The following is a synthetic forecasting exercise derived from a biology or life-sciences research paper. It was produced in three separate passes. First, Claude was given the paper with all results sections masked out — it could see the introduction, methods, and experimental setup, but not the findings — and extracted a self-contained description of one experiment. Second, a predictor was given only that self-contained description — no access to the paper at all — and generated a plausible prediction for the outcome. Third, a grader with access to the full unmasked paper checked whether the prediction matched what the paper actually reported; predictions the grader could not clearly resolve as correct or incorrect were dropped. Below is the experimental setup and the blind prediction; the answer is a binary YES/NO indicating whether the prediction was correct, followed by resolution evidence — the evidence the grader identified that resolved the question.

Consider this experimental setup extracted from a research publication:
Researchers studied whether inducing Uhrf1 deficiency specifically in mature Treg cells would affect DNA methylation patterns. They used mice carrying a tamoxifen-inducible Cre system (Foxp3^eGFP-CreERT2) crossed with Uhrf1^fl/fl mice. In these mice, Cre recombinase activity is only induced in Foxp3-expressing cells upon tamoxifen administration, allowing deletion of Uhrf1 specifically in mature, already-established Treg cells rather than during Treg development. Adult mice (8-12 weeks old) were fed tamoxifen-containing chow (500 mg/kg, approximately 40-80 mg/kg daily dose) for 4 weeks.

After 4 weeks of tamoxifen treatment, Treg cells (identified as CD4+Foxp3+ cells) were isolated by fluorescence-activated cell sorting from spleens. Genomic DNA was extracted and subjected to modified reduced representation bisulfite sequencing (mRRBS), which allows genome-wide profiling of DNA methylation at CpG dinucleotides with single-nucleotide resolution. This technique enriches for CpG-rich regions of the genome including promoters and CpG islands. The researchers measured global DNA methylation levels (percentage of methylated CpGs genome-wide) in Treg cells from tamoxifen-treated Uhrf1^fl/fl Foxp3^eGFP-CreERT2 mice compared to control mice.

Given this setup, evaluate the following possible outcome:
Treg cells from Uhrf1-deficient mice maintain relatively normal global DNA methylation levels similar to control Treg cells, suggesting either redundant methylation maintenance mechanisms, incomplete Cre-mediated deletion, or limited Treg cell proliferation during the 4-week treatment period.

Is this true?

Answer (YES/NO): NO